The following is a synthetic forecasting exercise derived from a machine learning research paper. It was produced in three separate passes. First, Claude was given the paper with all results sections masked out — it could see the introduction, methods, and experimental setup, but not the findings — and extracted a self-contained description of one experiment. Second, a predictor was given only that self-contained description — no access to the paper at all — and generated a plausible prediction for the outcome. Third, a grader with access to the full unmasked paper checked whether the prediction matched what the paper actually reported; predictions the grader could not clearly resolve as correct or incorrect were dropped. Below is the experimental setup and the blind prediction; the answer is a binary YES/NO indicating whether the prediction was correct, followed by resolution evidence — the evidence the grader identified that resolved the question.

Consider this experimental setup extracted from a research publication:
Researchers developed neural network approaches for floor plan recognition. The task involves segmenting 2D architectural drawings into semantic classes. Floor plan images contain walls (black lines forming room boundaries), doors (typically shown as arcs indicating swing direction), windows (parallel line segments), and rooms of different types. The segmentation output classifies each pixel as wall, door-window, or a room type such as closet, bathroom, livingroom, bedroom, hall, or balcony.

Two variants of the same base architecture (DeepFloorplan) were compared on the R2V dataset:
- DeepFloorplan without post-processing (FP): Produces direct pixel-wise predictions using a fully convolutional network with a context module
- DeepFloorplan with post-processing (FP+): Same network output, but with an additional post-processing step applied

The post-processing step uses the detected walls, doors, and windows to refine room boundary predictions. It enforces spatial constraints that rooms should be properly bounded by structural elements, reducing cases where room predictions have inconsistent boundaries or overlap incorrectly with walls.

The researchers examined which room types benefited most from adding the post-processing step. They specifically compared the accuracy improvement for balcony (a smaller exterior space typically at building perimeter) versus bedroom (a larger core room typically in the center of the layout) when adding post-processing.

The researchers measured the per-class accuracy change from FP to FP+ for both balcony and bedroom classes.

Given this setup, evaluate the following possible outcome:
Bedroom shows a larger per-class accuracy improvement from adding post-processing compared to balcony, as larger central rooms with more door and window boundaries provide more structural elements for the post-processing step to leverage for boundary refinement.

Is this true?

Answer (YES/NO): NO